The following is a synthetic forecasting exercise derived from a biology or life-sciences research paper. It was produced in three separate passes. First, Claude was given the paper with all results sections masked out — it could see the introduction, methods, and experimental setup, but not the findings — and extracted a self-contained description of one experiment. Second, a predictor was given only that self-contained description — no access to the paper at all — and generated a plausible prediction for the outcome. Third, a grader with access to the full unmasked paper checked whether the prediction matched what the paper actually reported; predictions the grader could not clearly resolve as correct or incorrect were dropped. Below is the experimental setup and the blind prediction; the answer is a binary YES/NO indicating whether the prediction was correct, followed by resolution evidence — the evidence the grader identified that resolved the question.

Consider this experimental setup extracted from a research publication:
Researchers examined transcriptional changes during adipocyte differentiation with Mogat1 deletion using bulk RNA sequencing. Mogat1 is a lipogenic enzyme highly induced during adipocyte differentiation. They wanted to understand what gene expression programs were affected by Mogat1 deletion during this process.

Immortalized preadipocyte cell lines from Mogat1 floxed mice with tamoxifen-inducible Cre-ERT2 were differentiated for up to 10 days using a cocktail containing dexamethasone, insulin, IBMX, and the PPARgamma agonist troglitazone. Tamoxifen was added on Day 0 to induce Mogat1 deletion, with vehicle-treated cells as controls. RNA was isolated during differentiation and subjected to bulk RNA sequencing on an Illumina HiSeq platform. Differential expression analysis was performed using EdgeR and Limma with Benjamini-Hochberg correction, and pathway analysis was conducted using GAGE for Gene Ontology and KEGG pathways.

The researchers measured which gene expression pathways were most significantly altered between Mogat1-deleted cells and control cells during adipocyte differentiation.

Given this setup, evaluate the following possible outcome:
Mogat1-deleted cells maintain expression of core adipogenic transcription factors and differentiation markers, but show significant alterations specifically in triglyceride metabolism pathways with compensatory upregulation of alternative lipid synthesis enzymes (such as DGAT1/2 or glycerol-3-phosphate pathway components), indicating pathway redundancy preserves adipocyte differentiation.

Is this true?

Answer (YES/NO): NO